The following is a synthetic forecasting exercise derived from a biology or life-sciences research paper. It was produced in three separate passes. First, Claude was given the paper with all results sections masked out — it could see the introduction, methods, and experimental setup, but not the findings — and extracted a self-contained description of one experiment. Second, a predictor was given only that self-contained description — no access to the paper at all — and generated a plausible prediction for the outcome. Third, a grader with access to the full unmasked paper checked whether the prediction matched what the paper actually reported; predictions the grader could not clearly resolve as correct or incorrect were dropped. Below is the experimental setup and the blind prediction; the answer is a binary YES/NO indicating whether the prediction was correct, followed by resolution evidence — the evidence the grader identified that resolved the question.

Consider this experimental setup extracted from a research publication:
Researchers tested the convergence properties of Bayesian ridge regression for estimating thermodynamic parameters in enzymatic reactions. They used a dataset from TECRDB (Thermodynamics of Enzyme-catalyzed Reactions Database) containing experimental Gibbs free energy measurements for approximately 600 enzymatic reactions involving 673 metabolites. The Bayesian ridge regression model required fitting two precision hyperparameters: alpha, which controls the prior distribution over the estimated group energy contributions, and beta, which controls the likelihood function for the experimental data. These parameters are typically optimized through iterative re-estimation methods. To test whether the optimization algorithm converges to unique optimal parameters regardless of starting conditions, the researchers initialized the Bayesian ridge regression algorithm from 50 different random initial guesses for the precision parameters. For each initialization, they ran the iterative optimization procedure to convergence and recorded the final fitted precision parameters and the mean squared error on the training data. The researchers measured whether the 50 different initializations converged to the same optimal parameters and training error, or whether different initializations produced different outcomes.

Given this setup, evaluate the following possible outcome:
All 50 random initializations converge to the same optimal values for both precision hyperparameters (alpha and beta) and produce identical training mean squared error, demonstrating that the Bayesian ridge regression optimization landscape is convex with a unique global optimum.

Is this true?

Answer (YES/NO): YES